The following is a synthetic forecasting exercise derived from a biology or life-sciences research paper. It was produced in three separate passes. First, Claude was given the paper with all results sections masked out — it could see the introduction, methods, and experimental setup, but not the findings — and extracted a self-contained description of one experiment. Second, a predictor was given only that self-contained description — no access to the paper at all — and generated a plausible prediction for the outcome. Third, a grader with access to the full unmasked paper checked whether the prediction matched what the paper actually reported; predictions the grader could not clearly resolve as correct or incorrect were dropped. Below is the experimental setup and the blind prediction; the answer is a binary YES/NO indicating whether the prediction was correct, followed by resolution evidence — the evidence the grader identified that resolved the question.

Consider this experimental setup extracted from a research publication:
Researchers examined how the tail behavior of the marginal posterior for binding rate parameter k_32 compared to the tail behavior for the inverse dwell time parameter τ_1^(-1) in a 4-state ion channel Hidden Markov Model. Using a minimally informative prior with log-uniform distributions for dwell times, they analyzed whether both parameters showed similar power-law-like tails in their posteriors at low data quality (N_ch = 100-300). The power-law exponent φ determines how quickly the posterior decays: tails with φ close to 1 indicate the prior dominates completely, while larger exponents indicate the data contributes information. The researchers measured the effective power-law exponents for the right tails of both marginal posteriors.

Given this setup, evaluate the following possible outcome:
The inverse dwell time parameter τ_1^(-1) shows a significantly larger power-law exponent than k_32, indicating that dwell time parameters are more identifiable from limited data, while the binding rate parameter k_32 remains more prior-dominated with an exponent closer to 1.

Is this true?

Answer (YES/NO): NO